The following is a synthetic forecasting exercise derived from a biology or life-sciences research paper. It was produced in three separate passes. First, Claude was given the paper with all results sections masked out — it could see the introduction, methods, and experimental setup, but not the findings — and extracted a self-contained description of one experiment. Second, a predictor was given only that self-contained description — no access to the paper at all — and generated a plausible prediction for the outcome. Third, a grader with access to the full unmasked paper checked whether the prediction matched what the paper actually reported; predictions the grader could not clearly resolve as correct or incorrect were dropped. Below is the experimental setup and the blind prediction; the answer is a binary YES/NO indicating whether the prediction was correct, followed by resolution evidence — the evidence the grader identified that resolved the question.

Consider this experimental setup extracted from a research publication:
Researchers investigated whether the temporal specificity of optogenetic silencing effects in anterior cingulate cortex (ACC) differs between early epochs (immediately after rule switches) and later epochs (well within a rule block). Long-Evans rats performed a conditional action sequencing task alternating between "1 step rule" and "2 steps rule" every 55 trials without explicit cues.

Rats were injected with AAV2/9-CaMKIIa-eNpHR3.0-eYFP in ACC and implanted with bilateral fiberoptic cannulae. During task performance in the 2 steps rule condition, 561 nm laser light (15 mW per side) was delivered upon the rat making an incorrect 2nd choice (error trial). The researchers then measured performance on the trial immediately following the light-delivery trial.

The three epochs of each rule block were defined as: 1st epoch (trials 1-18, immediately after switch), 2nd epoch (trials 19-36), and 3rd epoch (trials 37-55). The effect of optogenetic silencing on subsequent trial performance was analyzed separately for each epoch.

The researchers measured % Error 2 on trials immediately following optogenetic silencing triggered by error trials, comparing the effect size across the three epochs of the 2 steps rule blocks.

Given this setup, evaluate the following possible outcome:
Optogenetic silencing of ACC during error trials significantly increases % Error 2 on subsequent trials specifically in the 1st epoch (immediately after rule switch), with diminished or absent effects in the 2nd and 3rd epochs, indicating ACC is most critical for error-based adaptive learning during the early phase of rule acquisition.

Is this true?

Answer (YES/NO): YES